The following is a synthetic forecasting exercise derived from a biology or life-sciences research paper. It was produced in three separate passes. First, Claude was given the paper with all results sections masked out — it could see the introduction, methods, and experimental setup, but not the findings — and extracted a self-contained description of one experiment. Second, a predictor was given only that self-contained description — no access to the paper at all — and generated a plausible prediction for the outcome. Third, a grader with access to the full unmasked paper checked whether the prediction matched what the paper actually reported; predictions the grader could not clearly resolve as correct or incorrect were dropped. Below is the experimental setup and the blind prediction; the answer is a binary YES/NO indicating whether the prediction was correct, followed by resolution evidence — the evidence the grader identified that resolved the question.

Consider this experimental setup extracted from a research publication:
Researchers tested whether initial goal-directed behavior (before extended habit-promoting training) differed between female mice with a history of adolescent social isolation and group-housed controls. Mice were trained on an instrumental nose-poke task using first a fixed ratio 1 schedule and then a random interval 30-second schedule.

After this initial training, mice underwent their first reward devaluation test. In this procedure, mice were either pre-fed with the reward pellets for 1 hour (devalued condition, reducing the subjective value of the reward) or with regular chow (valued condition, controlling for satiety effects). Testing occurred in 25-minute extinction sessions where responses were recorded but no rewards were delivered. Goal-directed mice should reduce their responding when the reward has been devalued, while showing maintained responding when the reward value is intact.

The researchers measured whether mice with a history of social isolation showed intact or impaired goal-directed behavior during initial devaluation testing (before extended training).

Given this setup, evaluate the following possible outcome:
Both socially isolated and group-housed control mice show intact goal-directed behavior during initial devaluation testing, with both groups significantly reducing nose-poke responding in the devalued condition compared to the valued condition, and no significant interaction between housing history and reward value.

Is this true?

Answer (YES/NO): YES